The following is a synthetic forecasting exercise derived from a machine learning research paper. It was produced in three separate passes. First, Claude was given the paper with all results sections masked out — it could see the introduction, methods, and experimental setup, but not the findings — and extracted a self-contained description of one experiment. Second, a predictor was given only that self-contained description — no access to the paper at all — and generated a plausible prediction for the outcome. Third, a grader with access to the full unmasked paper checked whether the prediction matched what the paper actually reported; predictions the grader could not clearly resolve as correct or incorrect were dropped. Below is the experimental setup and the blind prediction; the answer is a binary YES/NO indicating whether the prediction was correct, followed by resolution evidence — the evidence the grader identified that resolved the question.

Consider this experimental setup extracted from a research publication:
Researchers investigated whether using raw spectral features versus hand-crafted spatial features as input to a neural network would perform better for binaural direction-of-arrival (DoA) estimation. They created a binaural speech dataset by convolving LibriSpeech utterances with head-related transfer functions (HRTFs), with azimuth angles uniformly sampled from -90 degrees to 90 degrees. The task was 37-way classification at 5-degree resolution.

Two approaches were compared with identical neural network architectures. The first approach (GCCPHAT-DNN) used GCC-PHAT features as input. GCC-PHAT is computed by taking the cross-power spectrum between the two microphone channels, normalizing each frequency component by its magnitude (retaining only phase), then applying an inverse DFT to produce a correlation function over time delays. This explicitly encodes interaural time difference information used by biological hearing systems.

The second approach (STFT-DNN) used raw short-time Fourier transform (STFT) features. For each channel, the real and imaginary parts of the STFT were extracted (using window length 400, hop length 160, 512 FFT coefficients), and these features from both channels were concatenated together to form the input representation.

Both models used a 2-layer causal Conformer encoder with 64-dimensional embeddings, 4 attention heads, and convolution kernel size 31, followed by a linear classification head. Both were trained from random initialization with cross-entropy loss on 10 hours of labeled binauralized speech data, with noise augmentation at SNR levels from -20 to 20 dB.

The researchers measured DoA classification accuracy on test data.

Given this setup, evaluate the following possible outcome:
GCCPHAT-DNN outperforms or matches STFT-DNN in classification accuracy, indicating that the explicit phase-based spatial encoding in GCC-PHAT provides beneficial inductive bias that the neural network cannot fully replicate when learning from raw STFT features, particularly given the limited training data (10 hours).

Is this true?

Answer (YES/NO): YES